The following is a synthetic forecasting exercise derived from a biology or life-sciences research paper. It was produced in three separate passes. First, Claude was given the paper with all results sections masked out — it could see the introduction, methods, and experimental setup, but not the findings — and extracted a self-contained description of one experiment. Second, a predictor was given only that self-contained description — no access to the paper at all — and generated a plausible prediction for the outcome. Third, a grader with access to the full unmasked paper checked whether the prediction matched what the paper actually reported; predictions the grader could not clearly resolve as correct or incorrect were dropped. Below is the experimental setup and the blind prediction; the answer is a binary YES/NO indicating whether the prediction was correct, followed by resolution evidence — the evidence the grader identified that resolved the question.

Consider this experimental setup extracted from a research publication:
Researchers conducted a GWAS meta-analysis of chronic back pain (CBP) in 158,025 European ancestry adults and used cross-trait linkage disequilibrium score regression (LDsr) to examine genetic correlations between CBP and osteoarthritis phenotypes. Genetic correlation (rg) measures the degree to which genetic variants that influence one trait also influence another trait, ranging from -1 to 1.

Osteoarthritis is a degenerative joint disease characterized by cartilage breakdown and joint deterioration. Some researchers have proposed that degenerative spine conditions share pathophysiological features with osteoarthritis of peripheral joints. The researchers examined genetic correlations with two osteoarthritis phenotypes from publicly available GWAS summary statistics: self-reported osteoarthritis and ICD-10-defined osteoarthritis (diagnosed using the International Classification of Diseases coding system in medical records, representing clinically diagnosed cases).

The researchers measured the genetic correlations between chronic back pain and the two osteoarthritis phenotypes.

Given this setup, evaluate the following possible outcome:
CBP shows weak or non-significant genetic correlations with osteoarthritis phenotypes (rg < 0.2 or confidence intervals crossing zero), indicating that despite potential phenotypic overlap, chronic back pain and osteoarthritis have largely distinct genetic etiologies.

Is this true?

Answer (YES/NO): NO